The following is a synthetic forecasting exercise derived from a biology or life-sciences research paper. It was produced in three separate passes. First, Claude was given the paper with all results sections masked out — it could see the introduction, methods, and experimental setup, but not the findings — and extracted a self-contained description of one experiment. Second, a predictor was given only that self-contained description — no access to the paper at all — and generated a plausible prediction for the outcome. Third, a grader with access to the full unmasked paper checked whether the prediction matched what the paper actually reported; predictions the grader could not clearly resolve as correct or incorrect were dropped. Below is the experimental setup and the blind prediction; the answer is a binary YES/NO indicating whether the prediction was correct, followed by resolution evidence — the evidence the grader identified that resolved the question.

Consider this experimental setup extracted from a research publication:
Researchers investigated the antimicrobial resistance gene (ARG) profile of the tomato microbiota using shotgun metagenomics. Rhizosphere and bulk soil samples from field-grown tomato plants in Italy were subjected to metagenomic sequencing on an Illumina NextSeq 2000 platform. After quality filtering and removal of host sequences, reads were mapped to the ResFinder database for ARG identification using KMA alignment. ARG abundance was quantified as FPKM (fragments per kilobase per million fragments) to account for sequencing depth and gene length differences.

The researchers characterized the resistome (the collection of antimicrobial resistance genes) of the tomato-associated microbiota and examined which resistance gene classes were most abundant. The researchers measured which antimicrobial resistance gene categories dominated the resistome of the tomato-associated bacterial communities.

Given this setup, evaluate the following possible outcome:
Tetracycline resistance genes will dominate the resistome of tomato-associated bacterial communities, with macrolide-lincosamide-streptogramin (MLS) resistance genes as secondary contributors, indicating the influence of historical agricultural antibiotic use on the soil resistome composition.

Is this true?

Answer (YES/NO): NO